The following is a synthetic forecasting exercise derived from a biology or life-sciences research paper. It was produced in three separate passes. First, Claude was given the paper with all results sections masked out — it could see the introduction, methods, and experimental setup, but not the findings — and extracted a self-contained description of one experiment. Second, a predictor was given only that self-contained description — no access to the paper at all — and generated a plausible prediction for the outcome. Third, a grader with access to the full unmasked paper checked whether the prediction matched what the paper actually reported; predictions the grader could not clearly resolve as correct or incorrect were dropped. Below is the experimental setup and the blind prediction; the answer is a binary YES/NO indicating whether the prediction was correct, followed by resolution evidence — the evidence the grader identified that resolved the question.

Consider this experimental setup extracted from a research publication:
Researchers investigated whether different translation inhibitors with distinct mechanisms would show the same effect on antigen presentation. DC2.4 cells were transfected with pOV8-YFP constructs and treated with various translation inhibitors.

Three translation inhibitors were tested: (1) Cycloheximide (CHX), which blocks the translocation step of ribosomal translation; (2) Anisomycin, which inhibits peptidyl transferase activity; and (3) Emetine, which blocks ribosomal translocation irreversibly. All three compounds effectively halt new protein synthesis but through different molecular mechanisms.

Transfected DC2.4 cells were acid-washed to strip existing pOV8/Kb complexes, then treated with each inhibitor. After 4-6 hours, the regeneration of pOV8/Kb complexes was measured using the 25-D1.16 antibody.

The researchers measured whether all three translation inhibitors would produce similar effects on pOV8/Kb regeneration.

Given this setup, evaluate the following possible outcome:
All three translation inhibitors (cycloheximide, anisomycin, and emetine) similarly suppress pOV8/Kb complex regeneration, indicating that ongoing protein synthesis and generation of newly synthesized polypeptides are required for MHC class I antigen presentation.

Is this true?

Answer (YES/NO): YES